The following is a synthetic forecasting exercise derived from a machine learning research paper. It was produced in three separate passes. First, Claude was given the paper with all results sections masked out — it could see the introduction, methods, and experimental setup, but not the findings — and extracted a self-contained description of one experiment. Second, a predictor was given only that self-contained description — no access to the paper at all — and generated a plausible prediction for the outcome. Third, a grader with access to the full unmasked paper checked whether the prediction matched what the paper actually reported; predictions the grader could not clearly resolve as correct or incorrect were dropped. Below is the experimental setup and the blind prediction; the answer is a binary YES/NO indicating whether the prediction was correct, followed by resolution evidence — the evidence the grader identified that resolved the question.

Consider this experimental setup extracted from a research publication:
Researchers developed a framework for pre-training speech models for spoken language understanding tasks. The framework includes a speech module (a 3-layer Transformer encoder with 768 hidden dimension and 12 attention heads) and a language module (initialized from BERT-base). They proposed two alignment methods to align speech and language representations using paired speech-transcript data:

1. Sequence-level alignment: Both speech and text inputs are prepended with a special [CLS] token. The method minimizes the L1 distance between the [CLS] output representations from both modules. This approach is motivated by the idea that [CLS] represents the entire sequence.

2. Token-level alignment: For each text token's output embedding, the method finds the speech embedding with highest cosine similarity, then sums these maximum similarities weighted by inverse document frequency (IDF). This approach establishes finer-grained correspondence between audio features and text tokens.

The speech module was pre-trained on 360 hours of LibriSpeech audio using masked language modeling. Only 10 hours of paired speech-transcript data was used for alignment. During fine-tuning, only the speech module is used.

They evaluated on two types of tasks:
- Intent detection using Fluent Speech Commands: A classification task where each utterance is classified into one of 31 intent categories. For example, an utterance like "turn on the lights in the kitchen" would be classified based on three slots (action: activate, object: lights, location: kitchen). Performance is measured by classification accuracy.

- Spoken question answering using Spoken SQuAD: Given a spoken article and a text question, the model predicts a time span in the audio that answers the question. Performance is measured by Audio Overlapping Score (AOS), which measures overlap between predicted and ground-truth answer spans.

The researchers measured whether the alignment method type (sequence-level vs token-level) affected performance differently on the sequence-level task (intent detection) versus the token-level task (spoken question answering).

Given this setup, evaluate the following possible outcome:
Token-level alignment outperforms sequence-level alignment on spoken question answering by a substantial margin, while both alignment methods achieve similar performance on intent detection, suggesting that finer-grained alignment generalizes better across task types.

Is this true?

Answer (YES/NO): NO